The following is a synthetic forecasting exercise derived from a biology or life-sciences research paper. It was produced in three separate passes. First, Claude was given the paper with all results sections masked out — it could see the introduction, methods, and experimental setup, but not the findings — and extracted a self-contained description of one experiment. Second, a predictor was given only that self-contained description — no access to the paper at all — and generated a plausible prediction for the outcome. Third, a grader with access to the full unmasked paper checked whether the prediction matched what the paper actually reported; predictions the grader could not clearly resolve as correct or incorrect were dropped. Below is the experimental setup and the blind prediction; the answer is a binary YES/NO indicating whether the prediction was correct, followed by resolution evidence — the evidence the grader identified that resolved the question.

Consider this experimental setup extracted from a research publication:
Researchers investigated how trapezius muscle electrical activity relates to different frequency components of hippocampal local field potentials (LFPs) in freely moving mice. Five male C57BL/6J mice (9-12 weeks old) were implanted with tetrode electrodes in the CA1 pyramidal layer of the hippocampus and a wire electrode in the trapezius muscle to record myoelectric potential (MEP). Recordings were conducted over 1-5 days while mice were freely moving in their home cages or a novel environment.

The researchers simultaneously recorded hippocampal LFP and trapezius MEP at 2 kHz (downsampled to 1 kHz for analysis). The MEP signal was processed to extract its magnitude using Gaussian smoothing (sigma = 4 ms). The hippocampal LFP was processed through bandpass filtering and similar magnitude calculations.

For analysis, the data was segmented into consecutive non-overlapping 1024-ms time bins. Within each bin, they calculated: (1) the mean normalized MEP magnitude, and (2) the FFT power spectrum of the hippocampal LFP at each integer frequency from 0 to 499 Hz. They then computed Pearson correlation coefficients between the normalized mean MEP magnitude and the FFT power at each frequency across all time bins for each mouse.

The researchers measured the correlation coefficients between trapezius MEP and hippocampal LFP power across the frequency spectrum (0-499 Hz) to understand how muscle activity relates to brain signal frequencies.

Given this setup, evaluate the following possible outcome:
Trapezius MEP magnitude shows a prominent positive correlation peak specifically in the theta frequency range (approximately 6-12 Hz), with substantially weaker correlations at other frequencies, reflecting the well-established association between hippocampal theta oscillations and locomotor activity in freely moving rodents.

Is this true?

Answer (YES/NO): NO